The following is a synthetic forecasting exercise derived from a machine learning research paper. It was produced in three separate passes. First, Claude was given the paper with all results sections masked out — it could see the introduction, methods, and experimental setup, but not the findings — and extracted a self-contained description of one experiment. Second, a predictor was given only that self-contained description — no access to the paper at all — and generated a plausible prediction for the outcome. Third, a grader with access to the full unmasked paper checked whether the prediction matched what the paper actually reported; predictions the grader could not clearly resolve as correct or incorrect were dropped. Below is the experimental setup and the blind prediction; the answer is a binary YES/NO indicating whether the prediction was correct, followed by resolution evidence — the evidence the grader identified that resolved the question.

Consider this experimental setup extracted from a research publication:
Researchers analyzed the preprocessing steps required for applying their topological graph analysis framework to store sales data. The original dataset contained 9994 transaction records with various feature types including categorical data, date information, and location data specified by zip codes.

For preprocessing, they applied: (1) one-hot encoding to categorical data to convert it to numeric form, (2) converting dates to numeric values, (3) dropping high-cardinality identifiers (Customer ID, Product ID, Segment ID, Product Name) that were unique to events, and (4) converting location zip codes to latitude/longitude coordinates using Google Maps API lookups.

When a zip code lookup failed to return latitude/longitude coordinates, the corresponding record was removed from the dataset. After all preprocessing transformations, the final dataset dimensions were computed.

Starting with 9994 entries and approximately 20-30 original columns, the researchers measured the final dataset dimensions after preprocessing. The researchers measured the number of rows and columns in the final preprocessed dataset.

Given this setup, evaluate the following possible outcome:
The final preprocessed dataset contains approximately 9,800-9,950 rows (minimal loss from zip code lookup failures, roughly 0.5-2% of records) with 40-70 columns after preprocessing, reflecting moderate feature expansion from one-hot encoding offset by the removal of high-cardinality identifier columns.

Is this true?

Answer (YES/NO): NO